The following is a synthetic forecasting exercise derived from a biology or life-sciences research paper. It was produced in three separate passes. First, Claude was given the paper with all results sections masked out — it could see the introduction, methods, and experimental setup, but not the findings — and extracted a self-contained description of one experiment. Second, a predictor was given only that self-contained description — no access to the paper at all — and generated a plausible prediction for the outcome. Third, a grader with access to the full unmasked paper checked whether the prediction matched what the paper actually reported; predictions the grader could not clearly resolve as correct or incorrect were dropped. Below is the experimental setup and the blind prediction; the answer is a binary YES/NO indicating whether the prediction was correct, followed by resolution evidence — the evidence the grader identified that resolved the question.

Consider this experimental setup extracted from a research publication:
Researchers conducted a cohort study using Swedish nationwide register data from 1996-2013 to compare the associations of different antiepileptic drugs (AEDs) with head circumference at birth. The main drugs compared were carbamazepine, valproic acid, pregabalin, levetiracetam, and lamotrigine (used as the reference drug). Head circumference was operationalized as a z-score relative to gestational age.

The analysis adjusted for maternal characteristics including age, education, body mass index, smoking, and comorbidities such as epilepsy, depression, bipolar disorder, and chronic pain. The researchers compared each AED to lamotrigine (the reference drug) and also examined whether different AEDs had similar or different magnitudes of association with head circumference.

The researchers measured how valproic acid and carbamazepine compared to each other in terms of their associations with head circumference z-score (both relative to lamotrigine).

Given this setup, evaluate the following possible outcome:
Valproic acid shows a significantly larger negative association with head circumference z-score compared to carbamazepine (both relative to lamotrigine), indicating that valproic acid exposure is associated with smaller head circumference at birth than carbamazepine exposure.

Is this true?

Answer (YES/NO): NO